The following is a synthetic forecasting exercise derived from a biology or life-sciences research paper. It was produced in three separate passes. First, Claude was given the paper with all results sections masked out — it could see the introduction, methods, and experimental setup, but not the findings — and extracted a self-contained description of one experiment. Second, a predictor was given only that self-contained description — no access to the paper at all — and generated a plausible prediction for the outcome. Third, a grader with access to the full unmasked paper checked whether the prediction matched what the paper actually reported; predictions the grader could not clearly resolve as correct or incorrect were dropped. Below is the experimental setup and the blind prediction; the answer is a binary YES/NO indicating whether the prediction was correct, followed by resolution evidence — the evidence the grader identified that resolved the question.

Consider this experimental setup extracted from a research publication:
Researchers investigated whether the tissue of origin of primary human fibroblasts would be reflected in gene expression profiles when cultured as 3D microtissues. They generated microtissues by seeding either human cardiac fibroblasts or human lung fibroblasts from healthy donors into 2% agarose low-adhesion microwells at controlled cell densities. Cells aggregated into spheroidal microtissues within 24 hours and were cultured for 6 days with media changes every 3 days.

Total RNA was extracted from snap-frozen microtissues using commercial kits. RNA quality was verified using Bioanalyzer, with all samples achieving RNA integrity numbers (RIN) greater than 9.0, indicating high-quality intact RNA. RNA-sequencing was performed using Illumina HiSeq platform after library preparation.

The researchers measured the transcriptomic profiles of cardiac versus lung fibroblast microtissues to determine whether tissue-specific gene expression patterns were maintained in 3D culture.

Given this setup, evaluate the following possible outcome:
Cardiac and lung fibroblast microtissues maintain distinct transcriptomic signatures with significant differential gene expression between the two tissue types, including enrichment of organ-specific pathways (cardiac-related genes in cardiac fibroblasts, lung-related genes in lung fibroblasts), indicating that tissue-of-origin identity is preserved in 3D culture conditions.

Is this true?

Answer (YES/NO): NO